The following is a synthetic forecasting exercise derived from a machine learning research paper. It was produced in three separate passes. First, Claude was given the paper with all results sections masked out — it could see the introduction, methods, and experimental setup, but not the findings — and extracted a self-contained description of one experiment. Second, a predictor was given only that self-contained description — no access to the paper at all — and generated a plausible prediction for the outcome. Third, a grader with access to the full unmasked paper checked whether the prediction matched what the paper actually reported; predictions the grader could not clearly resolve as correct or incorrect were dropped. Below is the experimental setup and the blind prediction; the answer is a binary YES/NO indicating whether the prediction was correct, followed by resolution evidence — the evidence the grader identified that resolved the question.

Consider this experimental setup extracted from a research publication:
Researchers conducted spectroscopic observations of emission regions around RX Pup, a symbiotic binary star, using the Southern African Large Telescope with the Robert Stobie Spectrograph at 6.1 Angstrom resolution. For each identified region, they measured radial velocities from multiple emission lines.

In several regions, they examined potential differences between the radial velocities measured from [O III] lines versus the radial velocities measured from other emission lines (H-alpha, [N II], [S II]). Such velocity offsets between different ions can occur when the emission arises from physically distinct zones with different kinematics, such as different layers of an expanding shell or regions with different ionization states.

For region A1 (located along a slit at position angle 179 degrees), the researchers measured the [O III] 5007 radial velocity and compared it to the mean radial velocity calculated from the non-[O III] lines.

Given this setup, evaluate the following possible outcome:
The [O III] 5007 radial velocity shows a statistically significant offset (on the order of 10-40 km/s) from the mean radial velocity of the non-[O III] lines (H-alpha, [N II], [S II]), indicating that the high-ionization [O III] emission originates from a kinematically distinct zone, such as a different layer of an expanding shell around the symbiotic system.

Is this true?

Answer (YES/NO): YES